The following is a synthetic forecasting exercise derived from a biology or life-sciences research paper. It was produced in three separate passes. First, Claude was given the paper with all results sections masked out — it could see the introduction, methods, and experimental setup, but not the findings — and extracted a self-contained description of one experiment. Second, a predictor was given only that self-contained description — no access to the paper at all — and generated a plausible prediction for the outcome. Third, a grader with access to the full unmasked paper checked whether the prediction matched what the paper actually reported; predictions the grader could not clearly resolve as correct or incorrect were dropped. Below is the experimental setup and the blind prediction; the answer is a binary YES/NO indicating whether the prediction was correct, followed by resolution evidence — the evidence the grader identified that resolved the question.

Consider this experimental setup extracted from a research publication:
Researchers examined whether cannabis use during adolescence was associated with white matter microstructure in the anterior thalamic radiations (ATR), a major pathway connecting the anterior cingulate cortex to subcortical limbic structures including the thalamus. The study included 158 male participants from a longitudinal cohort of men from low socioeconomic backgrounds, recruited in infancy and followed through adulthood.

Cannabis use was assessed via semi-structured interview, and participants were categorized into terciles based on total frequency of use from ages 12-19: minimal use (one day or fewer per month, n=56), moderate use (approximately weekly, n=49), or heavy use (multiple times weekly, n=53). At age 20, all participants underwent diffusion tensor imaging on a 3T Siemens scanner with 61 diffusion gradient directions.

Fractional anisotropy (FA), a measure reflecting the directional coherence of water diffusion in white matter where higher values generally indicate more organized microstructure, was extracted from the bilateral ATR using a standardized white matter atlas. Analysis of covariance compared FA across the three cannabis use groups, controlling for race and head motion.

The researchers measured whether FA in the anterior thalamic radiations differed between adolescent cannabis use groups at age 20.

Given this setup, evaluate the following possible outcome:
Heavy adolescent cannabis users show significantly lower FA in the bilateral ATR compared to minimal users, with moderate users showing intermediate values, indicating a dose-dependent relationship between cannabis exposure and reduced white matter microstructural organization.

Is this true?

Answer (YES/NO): NO